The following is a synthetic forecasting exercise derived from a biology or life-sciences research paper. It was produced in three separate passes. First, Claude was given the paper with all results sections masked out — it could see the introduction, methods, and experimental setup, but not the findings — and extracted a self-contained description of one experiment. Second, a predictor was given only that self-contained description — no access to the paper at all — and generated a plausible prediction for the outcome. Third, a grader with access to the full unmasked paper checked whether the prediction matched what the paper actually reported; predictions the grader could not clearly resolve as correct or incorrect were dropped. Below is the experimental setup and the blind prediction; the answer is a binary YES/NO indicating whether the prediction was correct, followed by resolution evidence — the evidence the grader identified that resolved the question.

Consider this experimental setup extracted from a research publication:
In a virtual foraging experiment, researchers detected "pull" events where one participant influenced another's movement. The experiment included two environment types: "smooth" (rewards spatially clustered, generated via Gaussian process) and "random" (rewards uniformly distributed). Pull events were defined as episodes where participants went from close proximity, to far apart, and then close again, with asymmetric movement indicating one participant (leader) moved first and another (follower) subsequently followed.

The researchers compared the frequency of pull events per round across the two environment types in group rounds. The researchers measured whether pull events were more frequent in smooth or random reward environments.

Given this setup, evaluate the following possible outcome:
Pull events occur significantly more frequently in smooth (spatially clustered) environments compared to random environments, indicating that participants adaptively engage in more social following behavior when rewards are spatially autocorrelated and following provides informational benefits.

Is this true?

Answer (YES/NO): YES